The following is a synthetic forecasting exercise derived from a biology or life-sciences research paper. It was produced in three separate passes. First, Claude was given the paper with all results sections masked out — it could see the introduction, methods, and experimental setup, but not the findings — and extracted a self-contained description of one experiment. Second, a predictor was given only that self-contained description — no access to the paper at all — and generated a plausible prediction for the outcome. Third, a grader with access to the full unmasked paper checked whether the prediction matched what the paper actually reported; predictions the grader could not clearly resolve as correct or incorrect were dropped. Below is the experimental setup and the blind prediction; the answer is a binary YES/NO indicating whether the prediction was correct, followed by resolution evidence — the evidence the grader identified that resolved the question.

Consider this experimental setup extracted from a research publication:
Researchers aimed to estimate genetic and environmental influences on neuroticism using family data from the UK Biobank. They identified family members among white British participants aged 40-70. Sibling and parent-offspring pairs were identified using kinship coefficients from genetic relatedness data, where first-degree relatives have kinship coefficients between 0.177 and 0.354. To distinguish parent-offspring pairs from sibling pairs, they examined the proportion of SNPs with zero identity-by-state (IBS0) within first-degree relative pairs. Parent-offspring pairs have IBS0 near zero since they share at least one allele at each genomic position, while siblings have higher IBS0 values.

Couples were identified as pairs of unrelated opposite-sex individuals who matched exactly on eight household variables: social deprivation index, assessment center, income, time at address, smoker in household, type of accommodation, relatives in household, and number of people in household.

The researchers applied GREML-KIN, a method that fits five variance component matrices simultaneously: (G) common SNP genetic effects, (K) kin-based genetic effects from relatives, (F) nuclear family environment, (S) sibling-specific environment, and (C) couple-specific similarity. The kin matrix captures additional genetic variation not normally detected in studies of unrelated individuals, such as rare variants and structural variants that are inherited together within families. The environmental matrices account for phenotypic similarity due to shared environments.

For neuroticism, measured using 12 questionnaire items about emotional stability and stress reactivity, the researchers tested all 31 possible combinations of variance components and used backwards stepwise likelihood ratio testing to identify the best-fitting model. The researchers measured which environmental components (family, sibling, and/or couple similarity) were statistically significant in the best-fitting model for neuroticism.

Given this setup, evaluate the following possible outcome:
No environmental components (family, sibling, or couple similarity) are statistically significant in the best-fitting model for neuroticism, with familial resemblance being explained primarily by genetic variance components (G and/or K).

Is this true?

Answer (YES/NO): YES